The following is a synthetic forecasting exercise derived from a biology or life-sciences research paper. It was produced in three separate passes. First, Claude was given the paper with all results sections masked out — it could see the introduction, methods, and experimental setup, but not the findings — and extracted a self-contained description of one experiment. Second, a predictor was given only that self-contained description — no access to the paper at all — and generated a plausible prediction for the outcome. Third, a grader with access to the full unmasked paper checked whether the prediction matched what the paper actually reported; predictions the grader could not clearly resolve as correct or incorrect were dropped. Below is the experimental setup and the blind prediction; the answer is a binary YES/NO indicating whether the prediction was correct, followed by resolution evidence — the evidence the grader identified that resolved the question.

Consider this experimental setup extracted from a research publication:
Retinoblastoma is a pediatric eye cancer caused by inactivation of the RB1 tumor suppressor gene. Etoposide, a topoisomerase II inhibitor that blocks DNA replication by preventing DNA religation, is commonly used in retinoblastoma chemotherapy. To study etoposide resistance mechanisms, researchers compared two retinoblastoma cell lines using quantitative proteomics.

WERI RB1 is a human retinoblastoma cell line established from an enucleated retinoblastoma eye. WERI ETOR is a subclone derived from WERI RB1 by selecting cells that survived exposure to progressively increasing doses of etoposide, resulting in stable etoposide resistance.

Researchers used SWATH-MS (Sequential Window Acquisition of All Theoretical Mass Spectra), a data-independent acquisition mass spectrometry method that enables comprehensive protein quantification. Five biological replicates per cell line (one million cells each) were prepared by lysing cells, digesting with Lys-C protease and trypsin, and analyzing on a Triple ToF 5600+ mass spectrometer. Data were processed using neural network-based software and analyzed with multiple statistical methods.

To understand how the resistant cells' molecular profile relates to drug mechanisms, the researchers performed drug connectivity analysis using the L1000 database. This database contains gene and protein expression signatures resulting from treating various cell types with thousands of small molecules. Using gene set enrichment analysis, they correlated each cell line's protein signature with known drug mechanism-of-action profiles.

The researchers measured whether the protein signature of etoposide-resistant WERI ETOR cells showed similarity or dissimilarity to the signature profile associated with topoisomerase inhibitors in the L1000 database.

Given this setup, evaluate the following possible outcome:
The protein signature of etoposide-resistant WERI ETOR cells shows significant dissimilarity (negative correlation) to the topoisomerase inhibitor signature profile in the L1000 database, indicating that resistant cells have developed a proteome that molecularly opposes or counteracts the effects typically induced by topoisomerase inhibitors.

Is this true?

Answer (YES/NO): NO